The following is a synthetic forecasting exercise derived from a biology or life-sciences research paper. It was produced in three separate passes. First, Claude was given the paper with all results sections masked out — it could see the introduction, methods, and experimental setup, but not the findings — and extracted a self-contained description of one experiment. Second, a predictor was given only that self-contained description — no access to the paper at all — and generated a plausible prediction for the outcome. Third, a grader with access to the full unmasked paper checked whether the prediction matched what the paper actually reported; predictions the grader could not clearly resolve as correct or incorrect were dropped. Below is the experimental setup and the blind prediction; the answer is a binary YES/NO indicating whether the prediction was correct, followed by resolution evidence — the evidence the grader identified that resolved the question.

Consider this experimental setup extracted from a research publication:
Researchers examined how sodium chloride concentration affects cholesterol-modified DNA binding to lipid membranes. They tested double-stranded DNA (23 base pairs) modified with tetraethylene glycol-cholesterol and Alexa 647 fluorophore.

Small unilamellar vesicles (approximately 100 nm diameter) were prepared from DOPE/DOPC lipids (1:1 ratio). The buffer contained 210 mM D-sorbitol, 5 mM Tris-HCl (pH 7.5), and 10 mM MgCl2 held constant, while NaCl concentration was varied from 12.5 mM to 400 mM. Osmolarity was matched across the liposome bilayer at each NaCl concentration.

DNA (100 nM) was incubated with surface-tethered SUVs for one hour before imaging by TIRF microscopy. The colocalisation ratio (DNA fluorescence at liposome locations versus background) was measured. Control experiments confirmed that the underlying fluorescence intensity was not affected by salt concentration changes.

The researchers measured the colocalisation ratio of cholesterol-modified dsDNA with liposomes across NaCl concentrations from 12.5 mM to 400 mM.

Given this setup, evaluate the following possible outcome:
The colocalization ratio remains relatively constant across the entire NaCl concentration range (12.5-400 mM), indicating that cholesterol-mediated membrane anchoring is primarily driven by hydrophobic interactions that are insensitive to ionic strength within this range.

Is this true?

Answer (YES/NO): NO